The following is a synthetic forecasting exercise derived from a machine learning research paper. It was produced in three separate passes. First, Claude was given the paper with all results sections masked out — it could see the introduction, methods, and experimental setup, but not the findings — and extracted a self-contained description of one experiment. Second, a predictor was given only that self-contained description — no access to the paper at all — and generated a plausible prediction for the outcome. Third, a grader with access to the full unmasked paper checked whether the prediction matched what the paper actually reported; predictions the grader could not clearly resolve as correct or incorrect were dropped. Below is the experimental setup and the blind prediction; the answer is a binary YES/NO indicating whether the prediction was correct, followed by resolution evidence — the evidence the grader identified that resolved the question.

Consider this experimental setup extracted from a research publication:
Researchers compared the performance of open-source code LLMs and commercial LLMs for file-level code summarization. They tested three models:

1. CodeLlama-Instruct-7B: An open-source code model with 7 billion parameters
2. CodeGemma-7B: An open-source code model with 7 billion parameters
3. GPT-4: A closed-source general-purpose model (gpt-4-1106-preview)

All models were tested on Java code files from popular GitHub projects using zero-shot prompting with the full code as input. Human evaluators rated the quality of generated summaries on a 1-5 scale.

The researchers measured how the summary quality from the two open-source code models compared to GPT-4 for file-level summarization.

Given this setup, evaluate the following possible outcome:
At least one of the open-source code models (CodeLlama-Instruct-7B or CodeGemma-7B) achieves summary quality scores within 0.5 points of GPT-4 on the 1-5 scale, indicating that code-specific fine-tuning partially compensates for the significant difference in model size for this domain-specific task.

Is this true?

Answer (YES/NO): YES